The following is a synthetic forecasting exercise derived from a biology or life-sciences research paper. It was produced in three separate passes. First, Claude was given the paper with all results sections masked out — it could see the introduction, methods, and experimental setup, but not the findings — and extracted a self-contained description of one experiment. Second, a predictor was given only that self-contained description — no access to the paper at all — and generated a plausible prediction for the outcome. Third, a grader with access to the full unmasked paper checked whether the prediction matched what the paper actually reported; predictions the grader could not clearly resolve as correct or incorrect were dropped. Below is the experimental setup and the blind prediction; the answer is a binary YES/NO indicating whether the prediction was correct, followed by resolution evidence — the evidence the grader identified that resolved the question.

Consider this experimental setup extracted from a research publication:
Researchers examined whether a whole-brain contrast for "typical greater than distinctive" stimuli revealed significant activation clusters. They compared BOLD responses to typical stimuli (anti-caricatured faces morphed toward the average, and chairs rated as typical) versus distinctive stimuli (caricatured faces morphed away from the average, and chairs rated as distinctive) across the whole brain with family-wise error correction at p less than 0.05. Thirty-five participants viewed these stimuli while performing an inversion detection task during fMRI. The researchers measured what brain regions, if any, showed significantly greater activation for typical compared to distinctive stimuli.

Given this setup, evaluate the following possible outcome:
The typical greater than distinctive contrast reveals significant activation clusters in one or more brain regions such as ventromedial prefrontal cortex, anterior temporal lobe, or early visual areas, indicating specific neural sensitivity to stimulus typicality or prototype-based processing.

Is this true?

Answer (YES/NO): NO